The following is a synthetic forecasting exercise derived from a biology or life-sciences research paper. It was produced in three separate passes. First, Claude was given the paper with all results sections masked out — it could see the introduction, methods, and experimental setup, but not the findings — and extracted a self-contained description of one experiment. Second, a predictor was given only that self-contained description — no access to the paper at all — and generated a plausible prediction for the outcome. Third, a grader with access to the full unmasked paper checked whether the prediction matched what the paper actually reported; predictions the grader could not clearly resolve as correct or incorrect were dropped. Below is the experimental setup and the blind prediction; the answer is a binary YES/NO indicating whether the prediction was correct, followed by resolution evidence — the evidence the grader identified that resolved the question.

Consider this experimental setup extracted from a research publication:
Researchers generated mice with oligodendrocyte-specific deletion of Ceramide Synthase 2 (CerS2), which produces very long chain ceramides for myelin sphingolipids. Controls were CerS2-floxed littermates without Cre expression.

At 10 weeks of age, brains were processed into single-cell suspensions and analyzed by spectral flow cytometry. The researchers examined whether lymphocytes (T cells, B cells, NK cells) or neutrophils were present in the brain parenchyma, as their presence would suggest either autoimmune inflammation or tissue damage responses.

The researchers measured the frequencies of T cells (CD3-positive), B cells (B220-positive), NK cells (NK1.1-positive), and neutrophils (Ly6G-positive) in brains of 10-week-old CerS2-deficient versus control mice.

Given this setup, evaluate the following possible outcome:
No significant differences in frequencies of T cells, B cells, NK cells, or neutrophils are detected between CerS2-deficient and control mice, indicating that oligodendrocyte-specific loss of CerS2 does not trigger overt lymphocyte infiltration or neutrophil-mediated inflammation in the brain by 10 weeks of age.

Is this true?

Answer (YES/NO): NO